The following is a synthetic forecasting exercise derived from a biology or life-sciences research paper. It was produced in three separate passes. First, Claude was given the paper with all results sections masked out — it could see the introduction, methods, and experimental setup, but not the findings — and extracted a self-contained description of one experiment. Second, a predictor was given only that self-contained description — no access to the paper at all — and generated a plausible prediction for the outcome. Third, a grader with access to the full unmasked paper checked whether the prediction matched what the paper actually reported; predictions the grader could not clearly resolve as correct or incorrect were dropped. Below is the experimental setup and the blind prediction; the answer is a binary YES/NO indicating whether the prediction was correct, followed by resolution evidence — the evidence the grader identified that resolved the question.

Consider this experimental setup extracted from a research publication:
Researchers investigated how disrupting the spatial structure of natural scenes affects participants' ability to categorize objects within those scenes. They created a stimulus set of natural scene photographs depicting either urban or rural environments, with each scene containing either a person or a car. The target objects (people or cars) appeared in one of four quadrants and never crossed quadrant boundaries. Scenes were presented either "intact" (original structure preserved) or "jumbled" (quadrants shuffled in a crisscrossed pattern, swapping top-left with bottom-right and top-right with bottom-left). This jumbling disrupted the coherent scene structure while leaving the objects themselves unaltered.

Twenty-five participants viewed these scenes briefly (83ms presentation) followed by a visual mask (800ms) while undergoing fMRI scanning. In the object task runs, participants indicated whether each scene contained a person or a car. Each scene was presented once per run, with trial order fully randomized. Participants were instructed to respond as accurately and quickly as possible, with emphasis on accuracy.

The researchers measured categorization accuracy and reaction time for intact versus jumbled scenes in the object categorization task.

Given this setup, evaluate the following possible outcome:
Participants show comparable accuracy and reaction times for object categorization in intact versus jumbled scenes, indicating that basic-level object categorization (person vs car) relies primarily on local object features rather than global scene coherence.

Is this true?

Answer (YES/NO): NO